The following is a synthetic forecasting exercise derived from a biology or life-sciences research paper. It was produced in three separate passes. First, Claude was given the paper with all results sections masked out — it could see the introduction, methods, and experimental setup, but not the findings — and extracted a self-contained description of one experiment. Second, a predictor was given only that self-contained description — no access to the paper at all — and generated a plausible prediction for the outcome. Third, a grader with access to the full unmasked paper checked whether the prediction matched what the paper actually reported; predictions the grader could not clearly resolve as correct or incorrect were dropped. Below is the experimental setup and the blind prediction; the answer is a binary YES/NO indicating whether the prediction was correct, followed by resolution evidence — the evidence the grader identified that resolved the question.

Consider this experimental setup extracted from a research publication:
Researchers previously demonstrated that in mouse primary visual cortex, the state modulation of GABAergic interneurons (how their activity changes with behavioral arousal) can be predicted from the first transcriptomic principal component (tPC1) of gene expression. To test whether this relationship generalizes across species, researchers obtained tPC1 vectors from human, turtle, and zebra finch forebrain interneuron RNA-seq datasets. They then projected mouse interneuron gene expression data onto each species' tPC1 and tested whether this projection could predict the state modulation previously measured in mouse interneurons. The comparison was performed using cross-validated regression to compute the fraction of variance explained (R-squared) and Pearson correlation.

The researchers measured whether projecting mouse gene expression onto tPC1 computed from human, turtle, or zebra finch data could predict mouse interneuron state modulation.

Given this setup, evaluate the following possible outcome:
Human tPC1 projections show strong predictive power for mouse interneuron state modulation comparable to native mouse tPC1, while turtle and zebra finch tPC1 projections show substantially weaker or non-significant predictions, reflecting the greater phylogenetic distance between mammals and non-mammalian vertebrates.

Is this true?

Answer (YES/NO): NO